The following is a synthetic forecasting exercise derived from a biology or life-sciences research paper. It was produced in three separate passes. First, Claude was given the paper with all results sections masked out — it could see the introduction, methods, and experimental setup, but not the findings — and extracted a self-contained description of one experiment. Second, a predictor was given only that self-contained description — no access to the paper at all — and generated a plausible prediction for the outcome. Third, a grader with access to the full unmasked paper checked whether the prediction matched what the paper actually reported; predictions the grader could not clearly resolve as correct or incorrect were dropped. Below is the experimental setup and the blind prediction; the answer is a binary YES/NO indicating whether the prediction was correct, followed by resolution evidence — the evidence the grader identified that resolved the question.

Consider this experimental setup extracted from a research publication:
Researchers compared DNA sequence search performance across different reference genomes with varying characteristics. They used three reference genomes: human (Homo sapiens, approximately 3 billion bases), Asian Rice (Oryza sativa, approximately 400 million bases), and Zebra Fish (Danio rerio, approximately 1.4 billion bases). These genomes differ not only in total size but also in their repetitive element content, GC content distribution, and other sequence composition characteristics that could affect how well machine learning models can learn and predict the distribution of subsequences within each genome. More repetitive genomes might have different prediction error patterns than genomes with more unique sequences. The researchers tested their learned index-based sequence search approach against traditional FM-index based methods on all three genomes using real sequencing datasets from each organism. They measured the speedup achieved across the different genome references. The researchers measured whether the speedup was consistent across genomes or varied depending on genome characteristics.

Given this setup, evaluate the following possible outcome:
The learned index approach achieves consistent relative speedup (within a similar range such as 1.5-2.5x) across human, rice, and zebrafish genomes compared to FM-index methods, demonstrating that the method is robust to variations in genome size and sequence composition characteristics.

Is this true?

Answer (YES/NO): NO